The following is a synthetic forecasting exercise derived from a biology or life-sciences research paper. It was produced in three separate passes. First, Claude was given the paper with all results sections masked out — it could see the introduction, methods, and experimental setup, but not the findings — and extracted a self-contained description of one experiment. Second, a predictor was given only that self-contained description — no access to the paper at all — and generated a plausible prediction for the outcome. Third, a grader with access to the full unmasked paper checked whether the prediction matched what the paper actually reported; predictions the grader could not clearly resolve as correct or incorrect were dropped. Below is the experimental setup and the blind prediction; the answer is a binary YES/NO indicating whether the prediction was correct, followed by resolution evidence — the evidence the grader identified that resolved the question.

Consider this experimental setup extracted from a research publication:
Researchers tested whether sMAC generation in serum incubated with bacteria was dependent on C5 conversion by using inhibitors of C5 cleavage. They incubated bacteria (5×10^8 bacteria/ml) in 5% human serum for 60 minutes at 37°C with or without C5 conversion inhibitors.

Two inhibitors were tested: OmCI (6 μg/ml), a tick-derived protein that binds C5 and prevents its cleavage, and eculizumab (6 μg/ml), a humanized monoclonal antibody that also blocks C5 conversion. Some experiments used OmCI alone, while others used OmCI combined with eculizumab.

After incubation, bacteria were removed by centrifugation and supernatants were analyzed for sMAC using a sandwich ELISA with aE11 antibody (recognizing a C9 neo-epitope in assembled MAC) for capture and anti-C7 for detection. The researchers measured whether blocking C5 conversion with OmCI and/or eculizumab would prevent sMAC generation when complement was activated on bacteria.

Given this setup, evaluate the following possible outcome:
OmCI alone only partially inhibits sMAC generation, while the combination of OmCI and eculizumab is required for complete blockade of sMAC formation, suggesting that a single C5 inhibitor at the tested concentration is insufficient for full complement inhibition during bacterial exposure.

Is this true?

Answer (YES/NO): NO